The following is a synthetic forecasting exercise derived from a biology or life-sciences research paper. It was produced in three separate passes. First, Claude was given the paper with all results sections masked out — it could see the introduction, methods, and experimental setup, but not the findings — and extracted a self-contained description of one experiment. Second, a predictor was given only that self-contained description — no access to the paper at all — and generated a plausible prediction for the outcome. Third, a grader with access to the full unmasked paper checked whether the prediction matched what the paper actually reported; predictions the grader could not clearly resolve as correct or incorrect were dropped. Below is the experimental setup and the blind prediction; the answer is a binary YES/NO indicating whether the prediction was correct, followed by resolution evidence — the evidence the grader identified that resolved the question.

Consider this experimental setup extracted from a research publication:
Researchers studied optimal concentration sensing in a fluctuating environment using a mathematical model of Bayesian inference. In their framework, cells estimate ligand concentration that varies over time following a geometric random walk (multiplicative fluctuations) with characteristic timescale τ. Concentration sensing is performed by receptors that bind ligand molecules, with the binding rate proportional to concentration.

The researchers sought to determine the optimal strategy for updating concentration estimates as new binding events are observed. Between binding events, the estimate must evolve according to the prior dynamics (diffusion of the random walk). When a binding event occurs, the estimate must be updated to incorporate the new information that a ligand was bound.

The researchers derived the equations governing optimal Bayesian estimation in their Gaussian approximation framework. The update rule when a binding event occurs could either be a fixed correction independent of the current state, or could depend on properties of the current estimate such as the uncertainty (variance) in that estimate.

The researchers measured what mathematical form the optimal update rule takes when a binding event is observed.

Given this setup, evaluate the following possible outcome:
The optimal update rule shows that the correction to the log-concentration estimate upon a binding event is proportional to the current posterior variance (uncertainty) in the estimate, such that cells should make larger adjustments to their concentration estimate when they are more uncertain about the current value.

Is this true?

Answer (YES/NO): YES